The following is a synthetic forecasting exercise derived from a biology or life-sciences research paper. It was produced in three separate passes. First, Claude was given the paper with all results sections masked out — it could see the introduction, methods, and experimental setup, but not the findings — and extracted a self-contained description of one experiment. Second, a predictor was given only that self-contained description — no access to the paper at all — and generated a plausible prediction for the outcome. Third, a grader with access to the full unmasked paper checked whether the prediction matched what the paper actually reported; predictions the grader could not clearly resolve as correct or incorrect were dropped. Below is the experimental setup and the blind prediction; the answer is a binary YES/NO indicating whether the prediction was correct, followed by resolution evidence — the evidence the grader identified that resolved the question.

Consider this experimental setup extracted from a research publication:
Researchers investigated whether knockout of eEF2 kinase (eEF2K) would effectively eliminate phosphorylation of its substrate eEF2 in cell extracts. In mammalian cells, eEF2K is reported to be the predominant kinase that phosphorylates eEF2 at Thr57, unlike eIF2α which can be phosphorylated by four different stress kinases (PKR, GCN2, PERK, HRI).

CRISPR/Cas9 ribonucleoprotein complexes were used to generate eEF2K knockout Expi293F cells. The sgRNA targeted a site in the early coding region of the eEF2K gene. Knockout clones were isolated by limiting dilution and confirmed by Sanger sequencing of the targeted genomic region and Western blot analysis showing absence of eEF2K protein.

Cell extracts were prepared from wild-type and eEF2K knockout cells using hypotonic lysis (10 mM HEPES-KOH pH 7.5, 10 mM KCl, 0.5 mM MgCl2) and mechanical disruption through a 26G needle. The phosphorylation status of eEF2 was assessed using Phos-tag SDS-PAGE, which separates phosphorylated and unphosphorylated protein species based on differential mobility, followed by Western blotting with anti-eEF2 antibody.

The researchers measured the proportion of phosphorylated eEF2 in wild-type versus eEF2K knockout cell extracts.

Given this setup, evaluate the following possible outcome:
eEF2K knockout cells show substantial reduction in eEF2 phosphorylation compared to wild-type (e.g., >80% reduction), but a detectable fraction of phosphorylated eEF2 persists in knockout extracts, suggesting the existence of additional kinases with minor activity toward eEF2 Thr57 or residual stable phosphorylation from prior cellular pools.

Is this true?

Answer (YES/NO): NO